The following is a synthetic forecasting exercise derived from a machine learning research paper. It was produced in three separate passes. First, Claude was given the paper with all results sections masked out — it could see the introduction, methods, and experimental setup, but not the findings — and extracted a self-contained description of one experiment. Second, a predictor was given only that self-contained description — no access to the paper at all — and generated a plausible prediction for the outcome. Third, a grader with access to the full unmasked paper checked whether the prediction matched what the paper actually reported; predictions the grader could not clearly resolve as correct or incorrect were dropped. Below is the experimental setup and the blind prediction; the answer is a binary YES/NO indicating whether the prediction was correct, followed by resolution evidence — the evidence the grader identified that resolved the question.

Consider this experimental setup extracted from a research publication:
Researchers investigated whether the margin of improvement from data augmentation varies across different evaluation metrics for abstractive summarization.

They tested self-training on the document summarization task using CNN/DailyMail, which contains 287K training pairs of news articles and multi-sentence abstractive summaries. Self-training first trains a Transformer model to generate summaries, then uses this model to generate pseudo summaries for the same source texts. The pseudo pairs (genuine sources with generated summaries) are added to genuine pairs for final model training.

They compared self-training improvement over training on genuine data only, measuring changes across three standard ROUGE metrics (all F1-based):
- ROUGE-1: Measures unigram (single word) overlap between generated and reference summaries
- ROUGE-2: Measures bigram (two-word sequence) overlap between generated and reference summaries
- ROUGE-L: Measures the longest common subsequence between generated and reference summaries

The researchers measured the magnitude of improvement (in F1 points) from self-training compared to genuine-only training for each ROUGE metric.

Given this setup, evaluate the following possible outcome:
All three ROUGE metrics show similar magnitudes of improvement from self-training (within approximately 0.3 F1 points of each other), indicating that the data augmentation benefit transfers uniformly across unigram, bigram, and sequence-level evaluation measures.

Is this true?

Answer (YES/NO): YES